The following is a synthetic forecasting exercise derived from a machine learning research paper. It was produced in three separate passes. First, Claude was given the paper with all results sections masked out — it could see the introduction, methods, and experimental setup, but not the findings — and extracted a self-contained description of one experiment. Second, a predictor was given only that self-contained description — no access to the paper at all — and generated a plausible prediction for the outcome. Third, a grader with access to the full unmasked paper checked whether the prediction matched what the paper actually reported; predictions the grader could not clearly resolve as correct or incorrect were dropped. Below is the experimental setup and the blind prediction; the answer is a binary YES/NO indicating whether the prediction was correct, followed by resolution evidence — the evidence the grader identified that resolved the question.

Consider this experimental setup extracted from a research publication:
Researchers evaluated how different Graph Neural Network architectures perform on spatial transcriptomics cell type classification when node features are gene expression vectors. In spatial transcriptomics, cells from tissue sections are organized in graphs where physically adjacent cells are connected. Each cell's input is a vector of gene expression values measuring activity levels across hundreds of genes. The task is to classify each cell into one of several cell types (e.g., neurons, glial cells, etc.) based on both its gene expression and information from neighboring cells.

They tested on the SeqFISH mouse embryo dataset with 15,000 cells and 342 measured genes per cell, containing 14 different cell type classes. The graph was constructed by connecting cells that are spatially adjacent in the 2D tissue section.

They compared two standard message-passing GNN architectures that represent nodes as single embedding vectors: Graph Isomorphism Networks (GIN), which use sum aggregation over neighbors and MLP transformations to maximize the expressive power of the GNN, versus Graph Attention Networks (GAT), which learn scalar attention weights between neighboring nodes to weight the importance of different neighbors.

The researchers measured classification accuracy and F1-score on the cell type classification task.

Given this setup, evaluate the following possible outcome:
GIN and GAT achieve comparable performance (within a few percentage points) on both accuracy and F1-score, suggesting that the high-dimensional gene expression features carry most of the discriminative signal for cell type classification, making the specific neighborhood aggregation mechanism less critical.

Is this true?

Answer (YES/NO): NO